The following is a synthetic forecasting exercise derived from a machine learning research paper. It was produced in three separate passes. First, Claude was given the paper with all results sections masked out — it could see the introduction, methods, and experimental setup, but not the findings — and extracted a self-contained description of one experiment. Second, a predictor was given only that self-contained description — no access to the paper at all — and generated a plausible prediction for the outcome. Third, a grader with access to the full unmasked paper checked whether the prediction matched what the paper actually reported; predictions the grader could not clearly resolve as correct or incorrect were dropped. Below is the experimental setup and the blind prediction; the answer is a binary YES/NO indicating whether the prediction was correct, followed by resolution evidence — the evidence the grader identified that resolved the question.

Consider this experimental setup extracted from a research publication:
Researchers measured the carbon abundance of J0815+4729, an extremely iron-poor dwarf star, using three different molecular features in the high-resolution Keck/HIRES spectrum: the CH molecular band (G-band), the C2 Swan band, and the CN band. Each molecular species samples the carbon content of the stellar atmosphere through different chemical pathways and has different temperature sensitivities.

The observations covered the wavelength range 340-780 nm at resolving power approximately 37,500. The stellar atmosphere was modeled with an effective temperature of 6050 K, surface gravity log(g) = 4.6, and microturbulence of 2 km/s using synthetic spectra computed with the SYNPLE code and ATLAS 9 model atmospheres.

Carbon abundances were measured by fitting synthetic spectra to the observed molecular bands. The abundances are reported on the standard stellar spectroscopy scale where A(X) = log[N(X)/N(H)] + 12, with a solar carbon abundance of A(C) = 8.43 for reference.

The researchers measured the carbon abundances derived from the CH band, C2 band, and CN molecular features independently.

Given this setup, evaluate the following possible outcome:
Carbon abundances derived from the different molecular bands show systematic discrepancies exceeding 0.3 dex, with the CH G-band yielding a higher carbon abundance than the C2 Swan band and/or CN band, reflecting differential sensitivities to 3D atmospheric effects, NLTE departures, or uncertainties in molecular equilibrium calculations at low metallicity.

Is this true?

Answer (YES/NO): NO